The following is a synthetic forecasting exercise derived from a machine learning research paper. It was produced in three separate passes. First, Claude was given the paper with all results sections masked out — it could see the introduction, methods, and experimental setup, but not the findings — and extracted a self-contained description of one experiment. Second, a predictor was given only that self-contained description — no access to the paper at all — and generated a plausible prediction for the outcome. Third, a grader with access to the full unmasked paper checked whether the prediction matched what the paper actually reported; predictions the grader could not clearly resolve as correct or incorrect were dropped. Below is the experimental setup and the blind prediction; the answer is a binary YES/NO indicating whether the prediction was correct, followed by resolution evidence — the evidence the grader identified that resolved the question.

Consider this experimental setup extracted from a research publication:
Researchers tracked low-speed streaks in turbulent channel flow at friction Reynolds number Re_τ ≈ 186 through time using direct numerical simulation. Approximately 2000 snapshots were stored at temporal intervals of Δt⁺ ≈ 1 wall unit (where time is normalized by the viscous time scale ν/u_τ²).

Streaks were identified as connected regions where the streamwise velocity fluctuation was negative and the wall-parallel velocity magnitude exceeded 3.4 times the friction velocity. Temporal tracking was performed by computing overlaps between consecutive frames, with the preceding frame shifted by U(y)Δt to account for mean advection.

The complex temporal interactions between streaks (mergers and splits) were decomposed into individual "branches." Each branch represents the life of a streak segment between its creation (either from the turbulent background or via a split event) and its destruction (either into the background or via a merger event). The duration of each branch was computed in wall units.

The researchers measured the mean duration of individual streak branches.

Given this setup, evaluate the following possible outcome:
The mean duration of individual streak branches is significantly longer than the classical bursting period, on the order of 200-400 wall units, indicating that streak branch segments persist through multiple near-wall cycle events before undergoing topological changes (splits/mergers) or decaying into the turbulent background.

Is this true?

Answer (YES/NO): NO